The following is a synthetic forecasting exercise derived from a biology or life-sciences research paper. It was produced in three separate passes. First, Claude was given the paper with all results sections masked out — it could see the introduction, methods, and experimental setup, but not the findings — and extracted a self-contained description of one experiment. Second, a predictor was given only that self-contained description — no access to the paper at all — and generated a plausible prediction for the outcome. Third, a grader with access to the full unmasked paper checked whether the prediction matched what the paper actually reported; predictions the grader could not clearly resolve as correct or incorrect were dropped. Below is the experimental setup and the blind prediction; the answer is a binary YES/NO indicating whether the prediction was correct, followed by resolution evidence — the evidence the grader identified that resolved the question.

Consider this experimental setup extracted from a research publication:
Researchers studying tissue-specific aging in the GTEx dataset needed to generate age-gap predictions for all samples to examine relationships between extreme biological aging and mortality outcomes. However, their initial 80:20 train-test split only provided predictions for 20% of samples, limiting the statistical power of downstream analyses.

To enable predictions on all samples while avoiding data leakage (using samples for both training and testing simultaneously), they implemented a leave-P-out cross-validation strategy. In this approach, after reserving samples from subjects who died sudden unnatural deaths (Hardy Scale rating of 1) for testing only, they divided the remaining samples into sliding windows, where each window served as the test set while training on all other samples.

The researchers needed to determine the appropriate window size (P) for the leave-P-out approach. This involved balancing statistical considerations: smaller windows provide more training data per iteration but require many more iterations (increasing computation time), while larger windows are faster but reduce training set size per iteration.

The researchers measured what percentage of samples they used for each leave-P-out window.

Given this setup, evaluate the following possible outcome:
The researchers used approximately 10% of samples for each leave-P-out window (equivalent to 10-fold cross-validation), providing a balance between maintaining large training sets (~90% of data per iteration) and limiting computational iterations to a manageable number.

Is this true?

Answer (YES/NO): NO